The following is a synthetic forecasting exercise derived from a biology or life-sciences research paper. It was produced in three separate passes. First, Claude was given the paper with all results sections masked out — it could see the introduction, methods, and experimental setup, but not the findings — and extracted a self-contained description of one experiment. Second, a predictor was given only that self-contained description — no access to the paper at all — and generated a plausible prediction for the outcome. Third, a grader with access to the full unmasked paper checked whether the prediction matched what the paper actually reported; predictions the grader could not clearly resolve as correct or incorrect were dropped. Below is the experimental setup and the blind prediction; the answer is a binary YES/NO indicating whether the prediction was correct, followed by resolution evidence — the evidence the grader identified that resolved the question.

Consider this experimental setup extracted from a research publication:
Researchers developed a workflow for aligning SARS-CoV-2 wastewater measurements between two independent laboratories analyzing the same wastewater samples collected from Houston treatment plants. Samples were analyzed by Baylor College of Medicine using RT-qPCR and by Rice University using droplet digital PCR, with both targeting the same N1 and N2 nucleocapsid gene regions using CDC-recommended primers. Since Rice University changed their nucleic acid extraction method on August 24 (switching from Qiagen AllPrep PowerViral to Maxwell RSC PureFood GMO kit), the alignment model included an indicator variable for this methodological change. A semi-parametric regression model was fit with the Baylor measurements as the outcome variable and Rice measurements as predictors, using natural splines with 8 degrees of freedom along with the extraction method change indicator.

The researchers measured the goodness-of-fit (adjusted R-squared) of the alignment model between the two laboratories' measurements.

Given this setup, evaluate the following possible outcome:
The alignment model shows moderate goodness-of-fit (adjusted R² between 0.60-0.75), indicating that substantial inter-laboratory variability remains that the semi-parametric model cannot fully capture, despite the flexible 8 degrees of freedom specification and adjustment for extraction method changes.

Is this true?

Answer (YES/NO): YES